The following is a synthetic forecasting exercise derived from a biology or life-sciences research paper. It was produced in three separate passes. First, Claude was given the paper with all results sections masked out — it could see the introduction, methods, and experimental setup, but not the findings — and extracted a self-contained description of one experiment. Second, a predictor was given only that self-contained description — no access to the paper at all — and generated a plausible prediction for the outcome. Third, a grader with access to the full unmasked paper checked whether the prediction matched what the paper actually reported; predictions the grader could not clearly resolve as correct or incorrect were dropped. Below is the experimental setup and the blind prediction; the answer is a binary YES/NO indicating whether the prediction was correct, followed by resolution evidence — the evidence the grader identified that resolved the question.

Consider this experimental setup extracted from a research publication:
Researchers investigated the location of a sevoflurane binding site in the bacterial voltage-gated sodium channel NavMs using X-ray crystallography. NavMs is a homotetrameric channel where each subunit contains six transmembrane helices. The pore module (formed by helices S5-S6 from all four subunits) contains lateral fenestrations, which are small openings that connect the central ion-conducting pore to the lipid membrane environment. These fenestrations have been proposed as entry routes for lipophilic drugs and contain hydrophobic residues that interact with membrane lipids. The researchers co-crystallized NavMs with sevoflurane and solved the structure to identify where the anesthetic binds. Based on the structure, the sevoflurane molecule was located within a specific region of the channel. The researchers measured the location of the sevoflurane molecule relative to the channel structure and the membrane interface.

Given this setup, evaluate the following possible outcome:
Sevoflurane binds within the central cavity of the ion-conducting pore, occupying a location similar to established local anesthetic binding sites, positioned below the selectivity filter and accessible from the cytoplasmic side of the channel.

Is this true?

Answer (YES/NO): NO